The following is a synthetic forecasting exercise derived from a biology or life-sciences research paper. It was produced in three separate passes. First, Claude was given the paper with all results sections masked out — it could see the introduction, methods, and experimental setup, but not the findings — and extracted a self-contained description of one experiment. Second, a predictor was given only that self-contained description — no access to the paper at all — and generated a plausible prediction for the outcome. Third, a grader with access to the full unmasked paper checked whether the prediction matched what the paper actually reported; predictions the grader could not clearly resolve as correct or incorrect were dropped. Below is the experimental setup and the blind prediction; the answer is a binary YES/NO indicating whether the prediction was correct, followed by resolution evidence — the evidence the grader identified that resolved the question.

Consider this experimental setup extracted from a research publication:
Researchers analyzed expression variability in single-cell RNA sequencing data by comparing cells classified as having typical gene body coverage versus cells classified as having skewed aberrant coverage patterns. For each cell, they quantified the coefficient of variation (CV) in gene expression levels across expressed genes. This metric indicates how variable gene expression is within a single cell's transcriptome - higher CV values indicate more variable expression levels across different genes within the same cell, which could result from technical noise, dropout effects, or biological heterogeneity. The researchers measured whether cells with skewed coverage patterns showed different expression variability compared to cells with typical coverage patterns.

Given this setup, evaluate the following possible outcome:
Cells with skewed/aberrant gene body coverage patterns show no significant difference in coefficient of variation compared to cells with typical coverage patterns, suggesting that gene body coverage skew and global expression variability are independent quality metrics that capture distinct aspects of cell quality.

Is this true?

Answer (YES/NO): NO